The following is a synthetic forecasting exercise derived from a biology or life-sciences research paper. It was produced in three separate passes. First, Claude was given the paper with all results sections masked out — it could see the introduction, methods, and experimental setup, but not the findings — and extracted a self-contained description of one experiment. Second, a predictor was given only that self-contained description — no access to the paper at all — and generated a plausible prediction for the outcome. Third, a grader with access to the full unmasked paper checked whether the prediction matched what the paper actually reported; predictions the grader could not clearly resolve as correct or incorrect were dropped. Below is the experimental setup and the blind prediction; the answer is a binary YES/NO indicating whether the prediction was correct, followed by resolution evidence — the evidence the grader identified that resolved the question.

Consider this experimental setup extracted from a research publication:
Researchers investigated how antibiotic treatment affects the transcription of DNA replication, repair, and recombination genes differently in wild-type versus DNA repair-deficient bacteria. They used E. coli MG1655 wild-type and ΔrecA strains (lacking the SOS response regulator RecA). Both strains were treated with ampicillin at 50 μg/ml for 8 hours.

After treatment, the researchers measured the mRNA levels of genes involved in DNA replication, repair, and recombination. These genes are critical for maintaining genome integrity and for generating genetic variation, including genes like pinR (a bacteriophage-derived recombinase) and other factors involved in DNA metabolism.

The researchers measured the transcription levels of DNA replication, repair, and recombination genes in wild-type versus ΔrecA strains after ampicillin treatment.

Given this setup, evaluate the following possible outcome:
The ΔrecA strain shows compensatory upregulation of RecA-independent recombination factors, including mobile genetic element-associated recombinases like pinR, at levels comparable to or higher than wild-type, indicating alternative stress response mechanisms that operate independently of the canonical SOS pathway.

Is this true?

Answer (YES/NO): YES